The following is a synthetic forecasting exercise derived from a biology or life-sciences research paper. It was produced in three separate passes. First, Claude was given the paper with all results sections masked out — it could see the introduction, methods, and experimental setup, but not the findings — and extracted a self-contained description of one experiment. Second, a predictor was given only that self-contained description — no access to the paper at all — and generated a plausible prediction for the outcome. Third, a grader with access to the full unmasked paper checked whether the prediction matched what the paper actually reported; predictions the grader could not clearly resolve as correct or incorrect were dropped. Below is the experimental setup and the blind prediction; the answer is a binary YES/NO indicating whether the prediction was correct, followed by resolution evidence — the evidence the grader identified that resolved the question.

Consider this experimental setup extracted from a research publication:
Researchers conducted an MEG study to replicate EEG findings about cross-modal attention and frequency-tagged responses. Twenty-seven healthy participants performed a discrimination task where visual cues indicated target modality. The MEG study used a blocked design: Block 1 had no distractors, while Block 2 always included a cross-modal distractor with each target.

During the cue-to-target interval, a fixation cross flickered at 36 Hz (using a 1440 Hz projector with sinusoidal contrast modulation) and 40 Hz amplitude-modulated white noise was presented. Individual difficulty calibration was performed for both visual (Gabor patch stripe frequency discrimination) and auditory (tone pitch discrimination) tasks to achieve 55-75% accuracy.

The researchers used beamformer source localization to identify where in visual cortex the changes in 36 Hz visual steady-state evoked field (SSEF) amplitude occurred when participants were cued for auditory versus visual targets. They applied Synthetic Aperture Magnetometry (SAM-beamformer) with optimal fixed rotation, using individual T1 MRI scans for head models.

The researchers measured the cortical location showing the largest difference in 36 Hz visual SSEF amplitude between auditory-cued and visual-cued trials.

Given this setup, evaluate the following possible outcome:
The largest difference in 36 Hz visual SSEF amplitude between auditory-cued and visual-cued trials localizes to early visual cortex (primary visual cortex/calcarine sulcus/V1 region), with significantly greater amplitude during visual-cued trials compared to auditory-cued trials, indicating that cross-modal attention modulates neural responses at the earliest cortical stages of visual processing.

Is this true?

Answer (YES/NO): NO